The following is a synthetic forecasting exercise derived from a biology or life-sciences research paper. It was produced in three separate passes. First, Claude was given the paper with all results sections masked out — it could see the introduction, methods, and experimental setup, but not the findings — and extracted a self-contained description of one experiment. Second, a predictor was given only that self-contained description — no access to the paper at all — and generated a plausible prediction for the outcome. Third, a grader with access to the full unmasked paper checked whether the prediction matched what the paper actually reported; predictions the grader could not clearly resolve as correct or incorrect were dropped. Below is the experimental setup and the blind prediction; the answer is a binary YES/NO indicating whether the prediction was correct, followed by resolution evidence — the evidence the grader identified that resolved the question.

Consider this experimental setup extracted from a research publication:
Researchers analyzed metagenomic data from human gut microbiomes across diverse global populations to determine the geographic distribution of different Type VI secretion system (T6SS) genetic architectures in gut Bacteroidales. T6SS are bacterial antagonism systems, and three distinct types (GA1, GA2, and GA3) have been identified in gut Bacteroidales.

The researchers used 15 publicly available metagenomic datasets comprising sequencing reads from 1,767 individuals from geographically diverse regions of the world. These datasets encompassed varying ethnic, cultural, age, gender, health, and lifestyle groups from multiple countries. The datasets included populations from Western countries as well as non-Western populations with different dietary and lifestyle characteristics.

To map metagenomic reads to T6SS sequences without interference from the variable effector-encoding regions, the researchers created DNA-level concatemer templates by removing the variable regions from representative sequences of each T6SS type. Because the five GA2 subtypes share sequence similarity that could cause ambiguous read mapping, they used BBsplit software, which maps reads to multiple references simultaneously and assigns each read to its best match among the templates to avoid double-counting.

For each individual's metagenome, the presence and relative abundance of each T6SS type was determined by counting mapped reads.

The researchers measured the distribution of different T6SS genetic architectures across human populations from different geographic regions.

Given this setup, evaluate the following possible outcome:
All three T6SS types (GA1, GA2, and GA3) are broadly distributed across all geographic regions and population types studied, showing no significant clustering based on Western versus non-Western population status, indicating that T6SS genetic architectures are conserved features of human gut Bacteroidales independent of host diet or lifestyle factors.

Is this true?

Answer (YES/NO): NO